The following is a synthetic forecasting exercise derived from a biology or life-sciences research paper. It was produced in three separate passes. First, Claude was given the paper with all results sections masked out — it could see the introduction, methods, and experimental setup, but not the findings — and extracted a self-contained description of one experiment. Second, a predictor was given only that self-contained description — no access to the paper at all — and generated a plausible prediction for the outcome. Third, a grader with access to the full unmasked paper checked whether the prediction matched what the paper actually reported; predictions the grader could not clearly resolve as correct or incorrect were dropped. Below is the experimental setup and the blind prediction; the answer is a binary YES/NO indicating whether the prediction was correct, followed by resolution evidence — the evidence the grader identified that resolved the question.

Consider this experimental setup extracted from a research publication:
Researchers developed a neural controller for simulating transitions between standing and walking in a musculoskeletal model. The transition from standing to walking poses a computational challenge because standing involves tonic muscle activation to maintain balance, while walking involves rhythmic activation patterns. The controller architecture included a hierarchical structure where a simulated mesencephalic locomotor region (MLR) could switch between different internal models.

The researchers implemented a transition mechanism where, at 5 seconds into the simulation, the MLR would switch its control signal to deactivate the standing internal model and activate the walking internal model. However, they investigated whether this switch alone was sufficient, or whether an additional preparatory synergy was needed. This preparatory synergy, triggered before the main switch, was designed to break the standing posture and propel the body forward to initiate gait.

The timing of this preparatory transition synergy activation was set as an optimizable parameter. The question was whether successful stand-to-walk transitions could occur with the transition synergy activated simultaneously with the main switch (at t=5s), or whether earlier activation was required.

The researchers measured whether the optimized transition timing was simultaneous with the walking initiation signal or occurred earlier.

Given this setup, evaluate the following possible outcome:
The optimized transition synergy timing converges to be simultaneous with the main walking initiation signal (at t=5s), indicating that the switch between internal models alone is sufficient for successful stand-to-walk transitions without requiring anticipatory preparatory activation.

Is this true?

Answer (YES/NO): NO